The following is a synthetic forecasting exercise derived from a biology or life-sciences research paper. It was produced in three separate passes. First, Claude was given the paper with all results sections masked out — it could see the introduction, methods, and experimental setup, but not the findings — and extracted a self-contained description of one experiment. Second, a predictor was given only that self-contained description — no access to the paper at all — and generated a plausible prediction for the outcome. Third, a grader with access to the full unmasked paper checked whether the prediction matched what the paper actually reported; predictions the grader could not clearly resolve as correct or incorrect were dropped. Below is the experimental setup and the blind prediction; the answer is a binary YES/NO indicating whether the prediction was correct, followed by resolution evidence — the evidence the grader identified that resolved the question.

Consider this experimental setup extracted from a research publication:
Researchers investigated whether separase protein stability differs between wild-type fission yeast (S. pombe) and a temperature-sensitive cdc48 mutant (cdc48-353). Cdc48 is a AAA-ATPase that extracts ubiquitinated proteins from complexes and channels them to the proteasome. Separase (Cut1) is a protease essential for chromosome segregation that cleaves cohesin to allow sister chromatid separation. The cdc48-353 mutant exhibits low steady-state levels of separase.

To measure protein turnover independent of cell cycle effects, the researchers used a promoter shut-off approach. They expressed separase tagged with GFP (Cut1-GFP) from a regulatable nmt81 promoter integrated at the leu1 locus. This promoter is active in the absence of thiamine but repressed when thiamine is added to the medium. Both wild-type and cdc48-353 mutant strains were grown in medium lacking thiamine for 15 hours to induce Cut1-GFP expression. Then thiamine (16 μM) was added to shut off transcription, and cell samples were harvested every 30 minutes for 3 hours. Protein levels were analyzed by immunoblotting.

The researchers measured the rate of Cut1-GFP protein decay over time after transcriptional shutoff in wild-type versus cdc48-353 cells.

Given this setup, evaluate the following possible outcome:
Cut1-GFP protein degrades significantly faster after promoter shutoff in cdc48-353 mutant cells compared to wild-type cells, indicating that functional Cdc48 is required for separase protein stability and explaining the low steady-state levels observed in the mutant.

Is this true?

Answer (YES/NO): NO